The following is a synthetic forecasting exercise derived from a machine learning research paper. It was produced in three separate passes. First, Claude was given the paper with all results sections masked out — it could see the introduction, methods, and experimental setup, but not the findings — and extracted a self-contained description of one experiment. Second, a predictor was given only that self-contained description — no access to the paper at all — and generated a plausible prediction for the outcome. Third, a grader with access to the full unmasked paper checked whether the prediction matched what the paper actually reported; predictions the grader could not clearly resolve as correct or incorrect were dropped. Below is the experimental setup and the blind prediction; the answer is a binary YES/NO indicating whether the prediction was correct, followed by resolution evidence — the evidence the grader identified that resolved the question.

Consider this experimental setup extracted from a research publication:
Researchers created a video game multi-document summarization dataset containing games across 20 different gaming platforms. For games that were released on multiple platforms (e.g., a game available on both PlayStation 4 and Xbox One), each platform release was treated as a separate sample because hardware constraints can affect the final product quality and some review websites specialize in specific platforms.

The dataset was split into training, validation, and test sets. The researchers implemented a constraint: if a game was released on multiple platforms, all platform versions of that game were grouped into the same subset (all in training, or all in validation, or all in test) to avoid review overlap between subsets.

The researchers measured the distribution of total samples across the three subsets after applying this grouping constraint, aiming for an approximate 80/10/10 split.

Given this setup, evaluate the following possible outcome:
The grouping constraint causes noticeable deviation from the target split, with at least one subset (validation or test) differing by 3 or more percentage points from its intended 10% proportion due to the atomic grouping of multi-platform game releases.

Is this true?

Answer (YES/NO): NO